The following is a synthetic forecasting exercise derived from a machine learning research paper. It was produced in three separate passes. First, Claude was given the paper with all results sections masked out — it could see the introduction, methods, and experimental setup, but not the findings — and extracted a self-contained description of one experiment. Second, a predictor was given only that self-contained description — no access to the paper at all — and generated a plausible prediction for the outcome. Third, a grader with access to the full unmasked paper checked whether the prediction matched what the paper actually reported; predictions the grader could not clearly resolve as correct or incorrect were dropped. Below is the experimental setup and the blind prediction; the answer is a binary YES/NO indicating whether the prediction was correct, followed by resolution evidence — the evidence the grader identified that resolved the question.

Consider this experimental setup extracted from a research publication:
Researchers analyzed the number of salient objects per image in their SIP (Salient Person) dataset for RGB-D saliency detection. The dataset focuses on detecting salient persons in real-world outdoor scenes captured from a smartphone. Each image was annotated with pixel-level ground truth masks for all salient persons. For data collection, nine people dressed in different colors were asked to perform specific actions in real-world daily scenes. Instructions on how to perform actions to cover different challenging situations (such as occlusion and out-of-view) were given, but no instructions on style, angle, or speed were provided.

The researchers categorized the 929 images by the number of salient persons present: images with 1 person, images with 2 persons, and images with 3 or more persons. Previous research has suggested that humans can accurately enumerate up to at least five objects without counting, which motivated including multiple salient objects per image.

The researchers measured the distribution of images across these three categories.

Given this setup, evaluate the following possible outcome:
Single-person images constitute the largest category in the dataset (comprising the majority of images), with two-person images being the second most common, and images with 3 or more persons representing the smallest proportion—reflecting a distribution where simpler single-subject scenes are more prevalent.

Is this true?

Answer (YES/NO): NO